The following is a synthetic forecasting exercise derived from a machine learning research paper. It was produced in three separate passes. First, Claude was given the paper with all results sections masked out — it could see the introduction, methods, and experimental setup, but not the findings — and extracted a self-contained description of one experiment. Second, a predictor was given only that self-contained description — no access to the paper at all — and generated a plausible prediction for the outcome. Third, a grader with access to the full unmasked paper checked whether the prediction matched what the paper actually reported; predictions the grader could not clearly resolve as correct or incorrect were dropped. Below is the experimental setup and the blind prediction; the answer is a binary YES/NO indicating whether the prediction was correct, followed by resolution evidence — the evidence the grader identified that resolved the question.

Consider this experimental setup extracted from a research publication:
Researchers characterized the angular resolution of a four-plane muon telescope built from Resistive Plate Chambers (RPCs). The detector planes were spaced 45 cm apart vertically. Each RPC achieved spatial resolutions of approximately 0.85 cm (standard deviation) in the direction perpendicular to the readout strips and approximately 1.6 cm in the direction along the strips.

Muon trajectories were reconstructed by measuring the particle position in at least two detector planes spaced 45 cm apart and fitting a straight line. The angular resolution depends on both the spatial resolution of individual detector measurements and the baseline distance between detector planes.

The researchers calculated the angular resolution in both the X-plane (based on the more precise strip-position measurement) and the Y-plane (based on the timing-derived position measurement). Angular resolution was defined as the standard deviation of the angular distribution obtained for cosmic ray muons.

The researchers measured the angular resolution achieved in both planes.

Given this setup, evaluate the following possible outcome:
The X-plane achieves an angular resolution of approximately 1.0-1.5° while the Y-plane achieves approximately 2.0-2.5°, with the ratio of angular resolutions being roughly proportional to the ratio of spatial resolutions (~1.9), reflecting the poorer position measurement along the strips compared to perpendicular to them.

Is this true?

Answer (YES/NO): NO